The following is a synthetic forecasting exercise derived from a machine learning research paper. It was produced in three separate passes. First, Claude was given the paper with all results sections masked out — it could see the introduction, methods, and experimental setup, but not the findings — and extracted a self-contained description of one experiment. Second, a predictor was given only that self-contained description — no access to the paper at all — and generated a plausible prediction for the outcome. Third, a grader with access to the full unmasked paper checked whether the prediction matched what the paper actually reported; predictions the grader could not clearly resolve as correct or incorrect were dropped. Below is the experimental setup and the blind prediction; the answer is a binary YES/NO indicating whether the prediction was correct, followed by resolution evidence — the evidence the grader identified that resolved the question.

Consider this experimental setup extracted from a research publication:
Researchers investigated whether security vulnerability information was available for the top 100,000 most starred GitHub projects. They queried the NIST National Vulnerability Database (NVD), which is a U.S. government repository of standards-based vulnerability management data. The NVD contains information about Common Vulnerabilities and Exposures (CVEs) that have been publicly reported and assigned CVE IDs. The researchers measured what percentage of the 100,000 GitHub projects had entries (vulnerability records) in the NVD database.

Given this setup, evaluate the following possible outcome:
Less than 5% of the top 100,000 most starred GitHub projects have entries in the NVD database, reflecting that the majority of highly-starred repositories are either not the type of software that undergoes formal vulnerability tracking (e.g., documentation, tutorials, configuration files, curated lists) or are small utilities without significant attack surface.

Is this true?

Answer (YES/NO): NO